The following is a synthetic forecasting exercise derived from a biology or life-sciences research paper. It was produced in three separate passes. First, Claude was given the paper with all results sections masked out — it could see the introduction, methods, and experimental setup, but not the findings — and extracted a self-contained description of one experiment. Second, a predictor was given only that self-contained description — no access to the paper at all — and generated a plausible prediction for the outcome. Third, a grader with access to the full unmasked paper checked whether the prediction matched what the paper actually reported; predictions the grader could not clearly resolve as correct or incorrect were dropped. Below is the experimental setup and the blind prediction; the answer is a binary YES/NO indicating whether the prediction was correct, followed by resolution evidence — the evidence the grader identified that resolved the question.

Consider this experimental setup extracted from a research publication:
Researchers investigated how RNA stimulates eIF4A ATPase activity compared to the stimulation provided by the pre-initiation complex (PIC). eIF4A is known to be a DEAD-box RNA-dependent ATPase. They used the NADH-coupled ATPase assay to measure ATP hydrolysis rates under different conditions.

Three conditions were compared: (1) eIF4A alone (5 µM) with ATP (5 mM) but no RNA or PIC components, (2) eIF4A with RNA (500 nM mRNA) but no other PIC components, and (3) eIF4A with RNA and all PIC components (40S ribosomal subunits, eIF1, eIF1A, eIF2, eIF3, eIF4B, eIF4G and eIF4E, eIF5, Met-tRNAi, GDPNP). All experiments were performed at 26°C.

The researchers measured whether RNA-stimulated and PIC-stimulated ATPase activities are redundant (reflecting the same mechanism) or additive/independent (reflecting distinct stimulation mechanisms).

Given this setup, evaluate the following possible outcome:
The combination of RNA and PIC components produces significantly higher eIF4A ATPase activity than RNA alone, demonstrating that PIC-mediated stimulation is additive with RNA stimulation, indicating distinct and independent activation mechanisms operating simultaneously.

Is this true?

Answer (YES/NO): YES